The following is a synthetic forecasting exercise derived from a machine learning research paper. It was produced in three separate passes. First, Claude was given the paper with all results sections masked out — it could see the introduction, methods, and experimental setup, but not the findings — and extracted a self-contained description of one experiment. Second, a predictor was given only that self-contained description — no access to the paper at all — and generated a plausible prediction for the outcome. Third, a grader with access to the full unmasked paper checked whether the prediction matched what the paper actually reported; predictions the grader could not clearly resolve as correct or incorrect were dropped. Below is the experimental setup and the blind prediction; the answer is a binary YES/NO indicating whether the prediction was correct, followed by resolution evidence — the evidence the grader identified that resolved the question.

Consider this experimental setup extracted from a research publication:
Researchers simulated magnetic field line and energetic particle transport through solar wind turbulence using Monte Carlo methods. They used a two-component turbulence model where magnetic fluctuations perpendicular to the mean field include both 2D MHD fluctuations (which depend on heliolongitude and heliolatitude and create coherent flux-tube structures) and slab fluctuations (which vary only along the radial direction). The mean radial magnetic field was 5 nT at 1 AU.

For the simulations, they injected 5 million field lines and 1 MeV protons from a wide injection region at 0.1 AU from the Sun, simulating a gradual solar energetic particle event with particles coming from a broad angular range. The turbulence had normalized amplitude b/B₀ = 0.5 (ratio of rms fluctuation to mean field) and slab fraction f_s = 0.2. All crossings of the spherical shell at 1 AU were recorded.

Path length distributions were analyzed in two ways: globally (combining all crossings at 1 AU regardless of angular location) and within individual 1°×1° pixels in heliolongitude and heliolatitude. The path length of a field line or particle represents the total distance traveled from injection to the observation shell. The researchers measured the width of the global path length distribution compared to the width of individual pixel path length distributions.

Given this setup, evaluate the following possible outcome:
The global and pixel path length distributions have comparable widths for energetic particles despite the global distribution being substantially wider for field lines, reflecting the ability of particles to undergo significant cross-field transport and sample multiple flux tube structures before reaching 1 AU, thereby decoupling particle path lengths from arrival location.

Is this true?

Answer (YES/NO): NO